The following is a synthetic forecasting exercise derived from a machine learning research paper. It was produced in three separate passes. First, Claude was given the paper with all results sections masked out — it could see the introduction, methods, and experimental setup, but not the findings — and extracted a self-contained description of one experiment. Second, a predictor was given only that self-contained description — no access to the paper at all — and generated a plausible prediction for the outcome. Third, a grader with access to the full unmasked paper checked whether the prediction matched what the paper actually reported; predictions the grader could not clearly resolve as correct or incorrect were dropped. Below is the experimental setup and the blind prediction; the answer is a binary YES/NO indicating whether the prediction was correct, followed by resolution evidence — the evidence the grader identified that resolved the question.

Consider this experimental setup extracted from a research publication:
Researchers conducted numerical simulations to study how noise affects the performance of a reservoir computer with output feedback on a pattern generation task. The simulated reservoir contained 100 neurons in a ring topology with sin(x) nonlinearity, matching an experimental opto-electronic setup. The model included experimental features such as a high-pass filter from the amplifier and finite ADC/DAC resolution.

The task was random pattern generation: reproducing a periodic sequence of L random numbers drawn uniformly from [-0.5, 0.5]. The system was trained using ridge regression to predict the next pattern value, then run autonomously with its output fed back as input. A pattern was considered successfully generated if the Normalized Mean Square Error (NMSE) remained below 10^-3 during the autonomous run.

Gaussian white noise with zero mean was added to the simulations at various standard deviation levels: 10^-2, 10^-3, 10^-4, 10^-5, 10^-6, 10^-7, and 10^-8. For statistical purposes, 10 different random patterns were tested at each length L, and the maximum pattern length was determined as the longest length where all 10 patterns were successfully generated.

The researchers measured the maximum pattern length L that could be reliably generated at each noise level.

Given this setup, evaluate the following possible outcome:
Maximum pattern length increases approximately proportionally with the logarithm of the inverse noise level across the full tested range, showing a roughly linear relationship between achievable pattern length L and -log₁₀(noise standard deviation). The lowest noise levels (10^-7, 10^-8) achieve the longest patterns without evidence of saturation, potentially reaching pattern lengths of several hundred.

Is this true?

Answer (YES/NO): NO